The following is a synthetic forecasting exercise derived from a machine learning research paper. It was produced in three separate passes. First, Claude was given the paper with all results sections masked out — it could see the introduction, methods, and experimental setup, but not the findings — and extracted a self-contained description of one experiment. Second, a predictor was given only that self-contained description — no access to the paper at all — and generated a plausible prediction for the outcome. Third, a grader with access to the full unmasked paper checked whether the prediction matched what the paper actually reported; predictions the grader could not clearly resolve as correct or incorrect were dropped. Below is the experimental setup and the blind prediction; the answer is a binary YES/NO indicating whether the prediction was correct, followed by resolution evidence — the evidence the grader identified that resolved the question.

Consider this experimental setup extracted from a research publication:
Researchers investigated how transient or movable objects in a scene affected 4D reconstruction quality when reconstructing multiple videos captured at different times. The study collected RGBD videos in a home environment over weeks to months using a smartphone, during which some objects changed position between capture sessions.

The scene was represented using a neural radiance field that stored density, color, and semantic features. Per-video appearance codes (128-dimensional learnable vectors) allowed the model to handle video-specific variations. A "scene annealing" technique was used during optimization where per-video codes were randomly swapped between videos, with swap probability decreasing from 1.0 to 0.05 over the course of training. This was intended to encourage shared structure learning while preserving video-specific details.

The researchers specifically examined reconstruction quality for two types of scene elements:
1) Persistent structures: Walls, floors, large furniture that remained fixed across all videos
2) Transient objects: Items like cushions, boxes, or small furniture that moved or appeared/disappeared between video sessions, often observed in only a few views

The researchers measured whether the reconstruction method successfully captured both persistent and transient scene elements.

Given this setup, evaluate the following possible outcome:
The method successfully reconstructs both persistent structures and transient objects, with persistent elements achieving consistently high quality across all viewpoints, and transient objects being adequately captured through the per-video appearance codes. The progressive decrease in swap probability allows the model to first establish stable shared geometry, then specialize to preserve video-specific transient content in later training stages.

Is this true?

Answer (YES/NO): NO